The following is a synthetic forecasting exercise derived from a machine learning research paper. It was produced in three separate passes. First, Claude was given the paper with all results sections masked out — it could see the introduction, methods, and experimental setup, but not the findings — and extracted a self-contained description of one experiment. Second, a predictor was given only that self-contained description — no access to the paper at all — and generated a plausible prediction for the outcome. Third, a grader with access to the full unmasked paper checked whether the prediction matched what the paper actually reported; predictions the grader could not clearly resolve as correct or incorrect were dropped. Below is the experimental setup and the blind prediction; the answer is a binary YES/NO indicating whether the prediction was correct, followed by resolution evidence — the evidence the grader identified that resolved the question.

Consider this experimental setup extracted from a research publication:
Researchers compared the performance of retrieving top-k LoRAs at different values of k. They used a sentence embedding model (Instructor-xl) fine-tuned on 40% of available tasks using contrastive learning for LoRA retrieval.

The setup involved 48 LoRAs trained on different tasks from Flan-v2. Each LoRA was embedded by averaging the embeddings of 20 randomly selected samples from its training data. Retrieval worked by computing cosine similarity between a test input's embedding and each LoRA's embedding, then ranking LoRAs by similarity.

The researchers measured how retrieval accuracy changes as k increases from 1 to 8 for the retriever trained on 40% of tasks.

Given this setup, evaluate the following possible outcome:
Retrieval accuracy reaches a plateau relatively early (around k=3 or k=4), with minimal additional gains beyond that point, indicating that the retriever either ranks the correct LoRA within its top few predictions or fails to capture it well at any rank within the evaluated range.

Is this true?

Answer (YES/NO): NO